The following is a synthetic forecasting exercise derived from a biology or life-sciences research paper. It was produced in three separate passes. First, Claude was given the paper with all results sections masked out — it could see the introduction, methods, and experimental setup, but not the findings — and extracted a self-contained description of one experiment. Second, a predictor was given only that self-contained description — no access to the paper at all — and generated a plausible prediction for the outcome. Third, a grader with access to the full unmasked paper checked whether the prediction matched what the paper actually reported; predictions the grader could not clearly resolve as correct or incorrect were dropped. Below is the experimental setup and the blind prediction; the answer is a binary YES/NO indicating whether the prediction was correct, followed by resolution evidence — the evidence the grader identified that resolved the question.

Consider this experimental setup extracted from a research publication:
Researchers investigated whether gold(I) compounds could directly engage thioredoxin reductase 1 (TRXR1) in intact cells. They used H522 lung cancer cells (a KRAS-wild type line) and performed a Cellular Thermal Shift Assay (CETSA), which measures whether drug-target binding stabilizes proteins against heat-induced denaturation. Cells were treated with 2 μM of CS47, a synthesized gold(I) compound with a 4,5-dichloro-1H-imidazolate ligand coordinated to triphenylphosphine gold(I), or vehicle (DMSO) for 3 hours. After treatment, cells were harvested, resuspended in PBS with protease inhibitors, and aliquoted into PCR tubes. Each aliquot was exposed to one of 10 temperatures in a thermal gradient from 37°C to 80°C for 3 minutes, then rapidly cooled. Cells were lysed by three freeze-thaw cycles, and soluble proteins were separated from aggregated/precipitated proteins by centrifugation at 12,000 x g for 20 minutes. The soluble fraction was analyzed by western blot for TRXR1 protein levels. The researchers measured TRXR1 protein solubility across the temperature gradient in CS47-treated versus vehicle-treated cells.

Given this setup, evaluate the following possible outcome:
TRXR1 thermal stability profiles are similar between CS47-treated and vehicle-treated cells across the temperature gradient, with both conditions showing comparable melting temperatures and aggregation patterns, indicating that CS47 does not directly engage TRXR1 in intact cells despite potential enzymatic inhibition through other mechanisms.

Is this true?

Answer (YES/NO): NO